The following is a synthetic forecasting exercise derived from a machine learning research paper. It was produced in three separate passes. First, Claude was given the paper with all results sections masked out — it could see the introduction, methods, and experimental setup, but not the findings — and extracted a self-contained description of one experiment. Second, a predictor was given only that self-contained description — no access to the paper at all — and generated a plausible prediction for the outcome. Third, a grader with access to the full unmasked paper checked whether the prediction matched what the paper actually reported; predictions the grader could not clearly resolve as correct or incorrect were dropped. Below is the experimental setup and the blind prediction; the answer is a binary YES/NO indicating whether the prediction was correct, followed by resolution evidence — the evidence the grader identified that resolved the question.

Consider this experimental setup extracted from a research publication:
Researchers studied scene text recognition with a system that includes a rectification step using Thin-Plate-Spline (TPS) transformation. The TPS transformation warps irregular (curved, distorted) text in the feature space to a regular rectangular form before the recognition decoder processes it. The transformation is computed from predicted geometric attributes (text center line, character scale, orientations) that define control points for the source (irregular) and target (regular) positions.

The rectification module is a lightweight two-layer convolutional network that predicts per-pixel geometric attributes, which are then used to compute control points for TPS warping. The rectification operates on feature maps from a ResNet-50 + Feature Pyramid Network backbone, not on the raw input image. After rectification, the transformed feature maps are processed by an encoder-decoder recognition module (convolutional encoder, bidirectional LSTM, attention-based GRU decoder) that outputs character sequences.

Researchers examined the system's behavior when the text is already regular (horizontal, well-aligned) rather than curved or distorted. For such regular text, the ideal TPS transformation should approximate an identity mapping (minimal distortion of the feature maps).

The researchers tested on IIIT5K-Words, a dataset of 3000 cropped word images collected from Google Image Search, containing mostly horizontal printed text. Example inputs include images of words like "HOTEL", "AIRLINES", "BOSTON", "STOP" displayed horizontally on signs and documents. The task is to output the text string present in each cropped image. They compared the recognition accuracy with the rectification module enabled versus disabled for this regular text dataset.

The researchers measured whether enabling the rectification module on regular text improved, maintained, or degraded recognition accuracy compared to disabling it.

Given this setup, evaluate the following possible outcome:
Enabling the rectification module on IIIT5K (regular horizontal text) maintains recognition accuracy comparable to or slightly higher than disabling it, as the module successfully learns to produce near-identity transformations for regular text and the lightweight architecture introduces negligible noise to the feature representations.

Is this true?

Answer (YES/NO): YES